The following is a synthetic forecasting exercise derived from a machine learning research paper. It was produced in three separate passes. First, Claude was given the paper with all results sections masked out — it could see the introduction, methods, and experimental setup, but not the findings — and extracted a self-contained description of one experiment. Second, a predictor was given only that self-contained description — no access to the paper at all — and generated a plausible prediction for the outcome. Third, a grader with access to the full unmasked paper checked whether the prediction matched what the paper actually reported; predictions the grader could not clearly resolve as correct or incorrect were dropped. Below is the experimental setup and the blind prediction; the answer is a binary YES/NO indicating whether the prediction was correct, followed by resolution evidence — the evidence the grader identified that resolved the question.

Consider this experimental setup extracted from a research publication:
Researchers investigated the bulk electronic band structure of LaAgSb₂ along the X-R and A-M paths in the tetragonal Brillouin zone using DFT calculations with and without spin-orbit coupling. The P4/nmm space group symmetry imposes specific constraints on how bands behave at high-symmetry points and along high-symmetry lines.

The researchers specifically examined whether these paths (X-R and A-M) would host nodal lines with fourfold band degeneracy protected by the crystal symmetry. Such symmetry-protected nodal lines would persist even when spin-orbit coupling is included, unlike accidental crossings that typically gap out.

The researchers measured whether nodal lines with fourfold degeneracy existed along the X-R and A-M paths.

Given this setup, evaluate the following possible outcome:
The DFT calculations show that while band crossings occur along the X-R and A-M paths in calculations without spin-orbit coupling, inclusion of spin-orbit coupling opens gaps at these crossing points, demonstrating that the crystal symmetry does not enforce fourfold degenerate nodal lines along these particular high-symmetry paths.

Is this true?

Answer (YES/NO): NO